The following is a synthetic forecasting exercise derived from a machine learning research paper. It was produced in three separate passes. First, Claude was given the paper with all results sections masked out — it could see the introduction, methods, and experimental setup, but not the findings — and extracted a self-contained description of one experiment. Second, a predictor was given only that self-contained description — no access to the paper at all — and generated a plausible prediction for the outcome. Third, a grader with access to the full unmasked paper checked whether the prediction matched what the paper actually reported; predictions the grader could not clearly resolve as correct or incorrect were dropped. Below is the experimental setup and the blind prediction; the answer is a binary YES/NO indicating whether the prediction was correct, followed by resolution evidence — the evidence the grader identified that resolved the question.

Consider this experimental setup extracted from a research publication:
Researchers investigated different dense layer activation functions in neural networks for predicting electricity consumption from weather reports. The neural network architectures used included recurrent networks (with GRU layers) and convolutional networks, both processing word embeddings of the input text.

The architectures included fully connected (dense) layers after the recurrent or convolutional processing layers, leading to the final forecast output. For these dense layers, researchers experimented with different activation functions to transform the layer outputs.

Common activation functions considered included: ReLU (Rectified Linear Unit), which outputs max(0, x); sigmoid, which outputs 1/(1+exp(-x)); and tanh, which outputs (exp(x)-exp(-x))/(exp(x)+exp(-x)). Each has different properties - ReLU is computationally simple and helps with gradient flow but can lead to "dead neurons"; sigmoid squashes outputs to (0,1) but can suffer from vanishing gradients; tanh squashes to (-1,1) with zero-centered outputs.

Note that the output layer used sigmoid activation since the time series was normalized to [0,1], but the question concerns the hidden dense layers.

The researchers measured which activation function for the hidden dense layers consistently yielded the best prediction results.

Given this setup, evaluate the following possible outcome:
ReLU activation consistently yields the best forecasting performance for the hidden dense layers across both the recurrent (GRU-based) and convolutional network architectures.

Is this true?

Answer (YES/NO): YES